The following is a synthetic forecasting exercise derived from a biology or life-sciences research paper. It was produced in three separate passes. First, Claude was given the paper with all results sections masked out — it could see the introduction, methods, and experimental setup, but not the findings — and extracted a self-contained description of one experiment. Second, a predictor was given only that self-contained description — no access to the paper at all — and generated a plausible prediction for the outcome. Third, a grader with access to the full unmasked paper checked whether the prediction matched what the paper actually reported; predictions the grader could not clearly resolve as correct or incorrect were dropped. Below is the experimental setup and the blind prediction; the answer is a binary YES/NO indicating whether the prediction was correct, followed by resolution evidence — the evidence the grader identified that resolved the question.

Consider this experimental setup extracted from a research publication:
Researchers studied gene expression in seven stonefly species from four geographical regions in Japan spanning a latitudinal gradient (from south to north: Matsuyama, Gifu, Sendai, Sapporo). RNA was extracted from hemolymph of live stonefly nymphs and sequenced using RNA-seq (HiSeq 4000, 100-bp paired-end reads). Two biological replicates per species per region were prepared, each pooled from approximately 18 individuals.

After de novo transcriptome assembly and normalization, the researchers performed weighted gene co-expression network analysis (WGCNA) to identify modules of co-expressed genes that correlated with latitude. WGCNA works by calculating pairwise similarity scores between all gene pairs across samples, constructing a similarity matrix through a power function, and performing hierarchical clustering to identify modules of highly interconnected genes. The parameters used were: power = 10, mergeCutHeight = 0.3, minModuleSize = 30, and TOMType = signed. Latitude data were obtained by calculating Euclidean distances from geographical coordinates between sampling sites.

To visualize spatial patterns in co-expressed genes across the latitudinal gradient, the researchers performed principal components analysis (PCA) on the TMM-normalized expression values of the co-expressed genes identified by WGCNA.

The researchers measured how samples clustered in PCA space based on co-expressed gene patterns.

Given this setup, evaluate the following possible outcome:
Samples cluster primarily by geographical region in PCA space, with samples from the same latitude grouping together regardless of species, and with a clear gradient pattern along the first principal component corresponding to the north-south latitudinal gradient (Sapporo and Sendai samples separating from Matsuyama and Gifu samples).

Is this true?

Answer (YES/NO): NO